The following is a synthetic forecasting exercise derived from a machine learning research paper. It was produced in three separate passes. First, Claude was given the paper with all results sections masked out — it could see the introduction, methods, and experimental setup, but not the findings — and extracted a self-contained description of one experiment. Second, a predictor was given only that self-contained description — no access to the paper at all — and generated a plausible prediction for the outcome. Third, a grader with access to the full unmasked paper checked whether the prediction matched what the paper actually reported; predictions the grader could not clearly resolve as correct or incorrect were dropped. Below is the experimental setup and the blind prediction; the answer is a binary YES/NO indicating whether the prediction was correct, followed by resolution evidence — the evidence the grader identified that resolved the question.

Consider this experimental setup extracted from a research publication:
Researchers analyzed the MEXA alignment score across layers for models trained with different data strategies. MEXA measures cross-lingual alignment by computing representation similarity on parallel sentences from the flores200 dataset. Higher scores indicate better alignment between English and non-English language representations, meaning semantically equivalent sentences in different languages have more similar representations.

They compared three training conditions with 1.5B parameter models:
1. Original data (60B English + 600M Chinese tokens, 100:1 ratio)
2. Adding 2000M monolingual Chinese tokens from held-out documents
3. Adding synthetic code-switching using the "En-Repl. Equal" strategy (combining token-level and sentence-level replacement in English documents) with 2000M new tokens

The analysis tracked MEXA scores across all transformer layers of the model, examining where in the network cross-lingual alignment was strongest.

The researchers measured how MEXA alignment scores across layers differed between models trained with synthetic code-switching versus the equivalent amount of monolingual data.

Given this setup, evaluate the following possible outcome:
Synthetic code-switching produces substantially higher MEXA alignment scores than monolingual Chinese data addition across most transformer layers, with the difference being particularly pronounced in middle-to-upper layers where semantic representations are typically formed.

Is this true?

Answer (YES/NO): NO